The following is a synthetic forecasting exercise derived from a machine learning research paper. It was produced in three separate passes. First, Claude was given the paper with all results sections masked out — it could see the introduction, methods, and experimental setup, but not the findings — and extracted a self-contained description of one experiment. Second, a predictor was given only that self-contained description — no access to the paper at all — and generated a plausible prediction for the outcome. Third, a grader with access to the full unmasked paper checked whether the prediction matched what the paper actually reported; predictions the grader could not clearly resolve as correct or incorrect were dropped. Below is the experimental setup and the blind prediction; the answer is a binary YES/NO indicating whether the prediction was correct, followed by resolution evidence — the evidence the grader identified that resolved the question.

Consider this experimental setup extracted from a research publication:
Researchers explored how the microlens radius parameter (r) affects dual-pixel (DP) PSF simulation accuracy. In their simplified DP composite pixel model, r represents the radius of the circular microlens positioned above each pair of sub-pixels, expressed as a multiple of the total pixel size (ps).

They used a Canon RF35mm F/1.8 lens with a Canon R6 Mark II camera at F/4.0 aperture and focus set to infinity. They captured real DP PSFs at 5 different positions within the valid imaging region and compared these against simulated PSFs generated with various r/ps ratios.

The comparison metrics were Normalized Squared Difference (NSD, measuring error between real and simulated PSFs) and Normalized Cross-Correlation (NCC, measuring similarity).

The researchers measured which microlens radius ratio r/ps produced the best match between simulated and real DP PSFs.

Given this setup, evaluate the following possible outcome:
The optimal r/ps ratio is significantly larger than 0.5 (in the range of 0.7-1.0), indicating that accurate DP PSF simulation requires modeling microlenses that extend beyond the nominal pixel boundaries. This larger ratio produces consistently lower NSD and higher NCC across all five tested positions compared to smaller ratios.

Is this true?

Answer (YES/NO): NO